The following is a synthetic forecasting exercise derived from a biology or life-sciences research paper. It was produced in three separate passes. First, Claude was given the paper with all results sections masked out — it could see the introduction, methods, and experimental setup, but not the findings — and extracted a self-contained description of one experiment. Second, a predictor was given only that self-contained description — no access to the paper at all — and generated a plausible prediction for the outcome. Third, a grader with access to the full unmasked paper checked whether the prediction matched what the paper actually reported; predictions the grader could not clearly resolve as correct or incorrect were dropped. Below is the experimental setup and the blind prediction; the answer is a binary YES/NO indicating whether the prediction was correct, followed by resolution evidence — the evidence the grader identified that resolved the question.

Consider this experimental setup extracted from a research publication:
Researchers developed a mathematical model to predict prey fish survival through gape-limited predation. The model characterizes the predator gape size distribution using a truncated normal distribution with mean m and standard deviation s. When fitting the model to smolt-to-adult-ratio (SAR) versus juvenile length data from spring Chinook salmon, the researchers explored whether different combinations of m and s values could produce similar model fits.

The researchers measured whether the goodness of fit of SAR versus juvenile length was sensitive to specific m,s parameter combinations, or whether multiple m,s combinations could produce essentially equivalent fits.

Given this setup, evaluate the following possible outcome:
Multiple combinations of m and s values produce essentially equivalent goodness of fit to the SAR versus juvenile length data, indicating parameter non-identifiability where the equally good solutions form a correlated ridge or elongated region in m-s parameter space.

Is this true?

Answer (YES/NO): YES